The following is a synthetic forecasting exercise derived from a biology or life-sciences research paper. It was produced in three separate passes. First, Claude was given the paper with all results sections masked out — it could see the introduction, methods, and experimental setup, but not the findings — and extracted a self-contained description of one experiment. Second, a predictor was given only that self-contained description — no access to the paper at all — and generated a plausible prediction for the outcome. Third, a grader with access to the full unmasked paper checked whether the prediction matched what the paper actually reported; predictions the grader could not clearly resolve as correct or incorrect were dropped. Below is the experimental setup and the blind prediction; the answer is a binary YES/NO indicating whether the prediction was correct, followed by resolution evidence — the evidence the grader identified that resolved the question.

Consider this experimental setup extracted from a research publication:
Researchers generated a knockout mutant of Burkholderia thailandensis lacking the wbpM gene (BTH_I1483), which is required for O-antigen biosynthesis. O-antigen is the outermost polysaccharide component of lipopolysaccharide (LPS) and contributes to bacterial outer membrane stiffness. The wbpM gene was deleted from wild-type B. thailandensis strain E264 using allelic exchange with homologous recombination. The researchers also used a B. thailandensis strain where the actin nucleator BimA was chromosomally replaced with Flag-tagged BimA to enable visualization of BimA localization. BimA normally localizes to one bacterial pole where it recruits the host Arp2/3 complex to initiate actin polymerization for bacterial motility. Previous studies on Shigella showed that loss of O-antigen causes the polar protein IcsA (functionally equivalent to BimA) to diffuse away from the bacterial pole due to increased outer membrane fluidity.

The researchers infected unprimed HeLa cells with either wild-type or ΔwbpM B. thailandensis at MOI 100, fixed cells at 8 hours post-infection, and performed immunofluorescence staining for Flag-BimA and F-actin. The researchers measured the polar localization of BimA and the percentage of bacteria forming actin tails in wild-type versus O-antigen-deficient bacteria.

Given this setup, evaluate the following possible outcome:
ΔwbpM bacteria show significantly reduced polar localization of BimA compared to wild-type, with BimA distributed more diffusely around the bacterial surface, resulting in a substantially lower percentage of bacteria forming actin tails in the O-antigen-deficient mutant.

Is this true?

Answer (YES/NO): NO